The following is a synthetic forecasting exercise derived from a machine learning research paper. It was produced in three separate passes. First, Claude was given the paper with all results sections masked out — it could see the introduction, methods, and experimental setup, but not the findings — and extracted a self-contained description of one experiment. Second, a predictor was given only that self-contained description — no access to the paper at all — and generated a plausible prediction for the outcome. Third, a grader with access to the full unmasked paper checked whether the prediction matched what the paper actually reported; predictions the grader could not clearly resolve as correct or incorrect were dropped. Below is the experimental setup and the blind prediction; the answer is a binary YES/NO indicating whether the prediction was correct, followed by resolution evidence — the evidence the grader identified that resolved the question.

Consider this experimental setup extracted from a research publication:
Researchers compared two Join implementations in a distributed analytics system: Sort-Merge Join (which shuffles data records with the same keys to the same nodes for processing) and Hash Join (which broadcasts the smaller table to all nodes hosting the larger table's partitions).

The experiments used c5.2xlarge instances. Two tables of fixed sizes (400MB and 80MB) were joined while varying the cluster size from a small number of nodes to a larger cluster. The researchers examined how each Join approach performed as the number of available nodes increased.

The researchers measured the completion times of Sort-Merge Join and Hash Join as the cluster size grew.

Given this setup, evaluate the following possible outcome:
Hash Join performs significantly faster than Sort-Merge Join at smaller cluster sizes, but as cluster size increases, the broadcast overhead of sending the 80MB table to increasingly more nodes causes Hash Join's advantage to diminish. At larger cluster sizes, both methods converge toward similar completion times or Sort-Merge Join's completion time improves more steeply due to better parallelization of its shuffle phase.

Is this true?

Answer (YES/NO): NO